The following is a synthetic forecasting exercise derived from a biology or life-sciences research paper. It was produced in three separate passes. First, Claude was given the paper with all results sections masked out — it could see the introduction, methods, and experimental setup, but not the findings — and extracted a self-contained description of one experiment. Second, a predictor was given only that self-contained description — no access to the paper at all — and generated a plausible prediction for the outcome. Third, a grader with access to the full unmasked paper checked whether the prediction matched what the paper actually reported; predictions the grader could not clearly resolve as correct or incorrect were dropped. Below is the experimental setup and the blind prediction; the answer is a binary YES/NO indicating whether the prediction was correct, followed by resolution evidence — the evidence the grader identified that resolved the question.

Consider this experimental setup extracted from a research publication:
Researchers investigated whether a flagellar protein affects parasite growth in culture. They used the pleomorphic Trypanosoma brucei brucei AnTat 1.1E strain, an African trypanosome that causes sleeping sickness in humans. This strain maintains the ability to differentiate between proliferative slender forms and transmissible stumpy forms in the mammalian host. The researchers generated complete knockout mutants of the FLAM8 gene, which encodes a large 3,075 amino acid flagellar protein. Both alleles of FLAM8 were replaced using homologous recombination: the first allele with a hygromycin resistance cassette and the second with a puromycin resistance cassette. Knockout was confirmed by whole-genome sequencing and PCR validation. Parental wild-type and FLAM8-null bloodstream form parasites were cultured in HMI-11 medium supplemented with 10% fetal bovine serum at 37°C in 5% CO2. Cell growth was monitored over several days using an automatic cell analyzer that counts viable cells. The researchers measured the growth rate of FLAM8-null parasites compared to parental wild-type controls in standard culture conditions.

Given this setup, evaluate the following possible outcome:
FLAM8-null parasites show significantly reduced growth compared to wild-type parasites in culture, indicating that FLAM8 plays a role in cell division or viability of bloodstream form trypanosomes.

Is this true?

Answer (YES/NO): NO